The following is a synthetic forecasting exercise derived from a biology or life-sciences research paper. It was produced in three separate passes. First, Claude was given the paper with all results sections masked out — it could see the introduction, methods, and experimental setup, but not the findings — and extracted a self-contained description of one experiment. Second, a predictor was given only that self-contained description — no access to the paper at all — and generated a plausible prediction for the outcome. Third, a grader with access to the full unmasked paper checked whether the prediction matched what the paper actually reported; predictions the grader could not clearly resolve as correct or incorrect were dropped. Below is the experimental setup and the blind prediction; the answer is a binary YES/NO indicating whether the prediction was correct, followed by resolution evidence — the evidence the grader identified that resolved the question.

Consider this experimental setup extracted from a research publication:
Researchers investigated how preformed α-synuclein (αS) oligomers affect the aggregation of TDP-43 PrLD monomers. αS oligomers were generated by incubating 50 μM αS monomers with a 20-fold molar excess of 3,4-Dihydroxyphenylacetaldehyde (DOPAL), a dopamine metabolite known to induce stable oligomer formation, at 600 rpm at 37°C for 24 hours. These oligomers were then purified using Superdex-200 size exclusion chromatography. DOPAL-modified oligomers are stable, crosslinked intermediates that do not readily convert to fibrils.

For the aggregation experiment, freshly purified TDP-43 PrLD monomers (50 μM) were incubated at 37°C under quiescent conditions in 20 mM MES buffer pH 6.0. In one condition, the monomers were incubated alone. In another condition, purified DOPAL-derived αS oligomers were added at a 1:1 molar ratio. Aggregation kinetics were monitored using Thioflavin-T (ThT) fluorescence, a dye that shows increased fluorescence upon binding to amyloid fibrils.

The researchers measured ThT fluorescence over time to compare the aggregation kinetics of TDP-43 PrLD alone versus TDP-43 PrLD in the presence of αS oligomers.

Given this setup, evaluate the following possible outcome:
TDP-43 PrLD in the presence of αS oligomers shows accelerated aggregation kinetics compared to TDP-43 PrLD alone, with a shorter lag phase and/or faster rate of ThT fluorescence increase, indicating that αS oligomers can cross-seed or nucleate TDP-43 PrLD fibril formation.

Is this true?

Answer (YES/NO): YES